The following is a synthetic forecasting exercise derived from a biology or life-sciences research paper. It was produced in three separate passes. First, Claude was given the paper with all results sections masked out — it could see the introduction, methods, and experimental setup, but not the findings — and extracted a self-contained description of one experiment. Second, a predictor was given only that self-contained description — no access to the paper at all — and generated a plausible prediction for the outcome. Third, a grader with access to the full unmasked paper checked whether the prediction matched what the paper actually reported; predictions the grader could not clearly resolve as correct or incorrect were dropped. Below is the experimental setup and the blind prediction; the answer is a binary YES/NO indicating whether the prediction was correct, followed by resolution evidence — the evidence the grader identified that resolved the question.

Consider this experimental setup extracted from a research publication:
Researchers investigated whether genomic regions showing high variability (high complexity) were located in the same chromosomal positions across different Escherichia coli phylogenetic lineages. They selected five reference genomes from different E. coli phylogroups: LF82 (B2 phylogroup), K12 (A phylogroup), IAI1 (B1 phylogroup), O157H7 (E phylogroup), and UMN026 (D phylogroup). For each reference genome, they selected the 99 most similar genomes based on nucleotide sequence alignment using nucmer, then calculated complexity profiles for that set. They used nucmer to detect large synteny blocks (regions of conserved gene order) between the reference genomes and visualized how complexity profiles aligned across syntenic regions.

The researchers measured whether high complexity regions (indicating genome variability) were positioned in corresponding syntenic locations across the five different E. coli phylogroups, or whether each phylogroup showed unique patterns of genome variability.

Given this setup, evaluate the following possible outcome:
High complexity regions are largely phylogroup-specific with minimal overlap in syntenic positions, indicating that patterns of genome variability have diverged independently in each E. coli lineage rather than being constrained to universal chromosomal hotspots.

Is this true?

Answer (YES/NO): NO